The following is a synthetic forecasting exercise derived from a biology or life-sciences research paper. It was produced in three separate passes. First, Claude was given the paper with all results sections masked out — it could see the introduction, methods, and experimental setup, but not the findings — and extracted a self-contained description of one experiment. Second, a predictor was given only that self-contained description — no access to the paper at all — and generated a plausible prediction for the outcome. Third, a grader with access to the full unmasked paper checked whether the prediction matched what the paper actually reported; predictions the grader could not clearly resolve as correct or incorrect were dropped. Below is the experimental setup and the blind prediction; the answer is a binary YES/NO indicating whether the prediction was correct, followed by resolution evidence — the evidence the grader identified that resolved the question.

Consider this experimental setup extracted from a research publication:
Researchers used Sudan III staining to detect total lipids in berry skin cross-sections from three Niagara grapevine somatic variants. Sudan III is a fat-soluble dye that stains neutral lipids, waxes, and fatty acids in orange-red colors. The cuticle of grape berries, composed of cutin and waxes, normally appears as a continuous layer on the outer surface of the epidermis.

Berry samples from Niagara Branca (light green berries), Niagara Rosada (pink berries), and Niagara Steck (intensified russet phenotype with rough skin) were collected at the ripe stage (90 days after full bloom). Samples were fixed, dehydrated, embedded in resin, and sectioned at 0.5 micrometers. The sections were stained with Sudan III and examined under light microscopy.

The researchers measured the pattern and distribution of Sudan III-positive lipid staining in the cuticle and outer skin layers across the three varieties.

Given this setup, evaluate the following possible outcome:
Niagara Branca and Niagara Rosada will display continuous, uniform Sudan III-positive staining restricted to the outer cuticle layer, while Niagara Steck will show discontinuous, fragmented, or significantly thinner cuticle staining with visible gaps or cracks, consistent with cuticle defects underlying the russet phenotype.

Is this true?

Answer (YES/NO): YES